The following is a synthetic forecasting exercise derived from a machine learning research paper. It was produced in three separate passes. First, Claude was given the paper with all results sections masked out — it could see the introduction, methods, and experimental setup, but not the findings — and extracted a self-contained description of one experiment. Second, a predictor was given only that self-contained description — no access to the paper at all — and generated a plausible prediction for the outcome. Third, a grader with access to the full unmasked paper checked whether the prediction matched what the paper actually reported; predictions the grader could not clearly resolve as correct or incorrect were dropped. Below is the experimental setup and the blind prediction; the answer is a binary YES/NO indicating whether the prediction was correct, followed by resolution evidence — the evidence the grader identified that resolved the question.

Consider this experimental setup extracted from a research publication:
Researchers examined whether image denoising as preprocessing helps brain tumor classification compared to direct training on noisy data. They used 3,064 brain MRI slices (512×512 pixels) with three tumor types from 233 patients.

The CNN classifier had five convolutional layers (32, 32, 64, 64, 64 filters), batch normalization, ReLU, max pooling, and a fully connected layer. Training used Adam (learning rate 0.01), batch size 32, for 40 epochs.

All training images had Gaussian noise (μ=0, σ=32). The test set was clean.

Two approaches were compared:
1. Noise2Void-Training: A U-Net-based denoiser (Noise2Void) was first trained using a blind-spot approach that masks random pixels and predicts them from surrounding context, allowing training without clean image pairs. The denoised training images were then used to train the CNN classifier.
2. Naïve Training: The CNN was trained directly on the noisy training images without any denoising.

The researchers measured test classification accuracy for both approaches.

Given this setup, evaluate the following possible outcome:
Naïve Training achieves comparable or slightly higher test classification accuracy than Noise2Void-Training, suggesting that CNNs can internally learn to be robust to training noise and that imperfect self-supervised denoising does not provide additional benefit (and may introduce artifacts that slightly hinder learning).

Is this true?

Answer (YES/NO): NO